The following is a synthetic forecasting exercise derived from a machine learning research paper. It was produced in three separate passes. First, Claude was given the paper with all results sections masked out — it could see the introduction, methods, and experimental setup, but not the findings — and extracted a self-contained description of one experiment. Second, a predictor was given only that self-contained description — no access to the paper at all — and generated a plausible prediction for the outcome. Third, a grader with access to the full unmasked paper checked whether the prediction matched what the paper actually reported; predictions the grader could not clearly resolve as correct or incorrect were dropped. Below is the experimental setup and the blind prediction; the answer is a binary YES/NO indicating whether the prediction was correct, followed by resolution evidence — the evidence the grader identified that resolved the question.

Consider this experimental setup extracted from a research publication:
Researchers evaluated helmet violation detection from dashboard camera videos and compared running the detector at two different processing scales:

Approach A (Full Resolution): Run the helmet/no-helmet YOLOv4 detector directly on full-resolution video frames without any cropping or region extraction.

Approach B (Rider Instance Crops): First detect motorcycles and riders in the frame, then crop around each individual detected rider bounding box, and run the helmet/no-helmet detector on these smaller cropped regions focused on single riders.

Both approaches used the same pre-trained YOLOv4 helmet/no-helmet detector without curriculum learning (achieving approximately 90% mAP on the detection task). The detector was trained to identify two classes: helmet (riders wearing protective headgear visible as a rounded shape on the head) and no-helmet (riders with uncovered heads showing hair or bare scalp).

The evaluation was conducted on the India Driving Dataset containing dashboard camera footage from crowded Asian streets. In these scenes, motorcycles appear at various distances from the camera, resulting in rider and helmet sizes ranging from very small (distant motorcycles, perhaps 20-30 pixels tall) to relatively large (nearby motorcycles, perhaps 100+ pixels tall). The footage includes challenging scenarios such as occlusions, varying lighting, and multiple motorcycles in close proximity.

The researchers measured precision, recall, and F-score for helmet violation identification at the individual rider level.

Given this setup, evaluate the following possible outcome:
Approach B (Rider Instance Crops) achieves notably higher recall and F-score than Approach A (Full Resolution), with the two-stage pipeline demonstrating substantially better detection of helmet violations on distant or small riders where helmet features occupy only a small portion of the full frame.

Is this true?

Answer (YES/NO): NO